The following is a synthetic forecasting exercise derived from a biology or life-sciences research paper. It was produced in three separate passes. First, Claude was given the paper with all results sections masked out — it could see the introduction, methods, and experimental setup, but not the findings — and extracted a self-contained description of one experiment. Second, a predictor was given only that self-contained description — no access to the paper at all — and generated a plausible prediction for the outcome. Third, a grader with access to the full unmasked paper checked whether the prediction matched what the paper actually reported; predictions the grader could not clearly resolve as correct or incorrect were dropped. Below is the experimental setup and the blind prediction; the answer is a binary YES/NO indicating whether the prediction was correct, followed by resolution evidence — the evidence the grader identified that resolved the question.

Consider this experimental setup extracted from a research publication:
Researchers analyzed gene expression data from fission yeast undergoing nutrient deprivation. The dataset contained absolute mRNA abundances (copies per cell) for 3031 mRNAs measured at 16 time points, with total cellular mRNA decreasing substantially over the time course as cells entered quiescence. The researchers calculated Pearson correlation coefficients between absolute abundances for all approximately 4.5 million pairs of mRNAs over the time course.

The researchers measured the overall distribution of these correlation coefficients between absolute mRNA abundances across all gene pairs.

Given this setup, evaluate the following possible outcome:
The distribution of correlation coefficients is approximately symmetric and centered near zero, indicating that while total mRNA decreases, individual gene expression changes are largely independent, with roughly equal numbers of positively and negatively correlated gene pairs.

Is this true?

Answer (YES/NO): NO